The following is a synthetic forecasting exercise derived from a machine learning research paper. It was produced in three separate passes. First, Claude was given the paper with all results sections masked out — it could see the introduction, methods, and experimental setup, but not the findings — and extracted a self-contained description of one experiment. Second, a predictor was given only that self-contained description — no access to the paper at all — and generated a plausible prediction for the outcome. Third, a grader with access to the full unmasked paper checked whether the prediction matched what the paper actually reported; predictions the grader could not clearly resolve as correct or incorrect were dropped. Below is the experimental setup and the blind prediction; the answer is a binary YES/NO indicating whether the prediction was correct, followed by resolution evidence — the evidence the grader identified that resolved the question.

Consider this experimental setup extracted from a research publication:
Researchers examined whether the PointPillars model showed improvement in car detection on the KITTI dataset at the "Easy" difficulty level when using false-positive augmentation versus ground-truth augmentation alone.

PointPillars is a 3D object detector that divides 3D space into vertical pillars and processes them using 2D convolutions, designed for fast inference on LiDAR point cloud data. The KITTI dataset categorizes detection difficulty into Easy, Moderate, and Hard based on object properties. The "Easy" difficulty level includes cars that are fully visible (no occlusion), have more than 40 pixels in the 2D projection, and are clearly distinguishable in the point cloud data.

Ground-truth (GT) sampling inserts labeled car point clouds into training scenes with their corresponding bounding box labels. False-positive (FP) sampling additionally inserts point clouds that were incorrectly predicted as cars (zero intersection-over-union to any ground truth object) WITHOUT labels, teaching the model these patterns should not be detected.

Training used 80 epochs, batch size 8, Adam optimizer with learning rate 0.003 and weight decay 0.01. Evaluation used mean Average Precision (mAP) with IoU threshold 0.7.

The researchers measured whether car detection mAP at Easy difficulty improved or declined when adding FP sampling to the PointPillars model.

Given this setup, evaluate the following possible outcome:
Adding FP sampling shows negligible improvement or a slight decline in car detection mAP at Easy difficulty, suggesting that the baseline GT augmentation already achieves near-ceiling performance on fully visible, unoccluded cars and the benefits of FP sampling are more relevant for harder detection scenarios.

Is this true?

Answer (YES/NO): NO